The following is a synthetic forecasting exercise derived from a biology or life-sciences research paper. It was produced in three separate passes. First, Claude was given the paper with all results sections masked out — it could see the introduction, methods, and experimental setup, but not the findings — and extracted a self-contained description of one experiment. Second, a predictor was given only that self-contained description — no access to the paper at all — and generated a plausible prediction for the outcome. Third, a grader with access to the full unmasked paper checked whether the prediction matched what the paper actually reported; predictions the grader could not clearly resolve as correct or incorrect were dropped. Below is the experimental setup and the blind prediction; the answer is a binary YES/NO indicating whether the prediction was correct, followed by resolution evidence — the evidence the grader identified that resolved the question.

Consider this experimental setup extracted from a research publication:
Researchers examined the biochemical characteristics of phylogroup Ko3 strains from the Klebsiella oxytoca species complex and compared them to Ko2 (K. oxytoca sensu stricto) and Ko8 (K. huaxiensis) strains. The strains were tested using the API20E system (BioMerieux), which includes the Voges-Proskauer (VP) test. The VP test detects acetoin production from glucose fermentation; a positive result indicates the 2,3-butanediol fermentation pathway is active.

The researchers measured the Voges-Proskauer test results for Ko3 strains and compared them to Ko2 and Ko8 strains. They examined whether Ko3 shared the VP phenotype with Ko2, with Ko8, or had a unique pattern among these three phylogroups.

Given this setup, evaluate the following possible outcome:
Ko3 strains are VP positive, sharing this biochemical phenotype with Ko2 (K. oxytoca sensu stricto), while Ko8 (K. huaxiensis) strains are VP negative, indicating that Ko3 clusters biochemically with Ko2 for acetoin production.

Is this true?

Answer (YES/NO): NO